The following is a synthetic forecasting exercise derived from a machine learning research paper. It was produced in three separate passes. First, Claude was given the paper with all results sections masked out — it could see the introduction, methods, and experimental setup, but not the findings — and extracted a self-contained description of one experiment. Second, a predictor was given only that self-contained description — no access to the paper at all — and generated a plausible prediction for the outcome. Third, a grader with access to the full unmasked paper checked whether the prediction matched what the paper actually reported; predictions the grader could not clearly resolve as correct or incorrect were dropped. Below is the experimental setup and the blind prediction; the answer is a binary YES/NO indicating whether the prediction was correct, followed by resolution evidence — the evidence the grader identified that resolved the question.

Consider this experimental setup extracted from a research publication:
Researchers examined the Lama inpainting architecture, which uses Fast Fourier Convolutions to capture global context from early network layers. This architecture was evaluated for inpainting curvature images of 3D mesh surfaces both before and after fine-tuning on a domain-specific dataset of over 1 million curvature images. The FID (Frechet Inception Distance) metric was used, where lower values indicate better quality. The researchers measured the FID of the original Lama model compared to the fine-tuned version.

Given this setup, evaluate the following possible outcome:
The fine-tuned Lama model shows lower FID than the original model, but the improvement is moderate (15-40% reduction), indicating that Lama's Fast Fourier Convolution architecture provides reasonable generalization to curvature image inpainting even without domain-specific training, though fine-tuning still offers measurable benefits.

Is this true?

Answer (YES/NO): NO